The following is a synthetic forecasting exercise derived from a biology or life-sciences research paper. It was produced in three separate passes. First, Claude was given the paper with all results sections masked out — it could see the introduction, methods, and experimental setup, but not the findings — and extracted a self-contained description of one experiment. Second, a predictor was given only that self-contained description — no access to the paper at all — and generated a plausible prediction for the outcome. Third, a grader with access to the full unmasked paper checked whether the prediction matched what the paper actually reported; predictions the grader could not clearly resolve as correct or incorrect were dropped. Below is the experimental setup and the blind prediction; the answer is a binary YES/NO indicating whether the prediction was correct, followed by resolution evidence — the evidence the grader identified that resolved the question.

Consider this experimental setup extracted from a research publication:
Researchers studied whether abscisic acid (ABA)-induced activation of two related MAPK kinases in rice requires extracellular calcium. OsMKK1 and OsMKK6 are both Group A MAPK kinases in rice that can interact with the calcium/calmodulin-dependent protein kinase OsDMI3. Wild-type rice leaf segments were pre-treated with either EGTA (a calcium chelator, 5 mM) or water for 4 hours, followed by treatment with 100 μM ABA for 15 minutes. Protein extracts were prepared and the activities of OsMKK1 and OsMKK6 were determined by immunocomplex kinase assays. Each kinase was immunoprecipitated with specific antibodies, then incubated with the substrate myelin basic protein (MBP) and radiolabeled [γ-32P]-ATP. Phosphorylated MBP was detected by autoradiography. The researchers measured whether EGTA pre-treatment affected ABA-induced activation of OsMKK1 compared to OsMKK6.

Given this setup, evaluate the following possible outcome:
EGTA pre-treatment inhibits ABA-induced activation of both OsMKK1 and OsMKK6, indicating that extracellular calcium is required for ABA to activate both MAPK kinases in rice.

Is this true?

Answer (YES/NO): NO